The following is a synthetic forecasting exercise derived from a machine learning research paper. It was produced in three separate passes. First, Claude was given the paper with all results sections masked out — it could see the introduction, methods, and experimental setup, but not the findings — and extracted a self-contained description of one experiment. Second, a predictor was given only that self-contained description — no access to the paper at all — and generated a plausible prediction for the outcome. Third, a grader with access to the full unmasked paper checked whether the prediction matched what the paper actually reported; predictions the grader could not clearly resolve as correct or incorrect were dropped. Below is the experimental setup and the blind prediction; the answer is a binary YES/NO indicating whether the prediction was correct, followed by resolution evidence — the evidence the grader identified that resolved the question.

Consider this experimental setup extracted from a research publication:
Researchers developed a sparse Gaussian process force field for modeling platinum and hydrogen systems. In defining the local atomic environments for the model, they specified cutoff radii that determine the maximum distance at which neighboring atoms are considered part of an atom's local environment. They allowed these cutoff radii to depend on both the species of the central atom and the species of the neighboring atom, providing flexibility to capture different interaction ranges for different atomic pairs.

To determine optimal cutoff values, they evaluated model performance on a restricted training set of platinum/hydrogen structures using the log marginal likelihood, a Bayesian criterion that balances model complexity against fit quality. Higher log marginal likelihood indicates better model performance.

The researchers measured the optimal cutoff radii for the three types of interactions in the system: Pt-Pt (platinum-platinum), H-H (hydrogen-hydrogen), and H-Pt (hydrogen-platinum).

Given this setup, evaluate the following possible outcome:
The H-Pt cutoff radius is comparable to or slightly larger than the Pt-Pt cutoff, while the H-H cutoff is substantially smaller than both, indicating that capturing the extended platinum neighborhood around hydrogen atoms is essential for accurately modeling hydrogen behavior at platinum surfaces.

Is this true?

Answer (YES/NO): NO